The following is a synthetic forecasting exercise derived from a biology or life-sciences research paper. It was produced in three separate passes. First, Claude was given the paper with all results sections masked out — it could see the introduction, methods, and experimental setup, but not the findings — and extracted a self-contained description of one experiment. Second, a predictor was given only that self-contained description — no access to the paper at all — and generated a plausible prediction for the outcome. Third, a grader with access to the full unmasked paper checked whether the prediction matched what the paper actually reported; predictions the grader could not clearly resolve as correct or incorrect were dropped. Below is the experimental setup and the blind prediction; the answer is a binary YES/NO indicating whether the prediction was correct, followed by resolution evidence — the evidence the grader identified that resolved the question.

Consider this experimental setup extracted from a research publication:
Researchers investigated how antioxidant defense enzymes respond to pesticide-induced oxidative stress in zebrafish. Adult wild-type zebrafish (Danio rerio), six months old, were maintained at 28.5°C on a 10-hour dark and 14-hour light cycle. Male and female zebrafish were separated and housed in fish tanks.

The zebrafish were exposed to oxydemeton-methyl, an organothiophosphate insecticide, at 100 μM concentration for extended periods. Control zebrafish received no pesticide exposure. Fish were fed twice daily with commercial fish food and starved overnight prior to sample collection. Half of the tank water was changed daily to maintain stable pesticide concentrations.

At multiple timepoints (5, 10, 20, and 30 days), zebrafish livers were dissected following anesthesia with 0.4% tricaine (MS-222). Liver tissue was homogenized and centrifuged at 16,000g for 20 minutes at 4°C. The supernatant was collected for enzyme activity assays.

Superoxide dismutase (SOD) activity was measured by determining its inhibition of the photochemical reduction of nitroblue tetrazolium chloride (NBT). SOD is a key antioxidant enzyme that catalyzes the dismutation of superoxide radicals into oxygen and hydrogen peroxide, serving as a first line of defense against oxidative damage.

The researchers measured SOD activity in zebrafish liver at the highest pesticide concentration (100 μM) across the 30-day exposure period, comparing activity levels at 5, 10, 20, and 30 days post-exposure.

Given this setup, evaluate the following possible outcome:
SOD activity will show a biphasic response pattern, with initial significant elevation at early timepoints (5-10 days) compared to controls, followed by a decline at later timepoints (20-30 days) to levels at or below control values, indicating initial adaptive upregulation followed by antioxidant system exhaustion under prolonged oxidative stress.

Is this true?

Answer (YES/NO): NO